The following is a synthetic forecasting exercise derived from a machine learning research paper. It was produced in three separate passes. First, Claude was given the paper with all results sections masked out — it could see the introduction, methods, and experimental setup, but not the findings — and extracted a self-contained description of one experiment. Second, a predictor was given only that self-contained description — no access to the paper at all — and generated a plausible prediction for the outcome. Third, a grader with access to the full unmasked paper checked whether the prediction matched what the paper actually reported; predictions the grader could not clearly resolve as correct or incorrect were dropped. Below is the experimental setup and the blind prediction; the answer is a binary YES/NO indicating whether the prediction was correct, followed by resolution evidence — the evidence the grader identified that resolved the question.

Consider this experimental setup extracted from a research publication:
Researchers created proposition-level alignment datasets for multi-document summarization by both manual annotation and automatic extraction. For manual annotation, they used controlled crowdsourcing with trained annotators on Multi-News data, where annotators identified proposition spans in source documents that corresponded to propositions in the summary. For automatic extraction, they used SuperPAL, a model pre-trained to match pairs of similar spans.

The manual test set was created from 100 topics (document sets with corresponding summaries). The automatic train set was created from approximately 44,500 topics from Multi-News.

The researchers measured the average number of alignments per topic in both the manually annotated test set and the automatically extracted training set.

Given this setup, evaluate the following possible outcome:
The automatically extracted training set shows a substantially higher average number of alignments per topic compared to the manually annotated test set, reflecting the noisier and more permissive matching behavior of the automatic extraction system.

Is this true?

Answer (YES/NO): YES